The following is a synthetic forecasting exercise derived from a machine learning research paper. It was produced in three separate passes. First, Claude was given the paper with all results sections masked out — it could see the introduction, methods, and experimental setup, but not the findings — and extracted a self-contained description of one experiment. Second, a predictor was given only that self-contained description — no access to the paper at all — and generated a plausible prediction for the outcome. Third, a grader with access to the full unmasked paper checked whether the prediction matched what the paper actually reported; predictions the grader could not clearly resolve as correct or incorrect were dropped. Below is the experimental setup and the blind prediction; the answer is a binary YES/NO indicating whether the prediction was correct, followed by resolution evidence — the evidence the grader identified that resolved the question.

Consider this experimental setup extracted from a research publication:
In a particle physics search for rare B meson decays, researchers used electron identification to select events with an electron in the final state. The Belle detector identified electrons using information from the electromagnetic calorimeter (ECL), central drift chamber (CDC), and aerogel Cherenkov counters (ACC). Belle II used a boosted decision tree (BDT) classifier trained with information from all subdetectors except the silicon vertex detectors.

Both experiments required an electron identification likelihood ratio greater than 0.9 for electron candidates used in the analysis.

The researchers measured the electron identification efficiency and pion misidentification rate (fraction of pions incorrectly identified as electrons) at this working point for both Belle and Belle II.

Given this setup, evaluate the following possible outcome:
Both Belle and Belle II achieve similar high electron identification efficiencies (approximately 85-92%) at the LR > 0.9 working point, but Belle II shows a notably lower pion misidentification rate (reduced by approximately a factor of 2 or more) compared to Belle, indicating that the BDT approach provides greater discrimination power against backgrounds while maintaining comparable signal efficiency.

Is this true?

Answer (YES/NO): NO